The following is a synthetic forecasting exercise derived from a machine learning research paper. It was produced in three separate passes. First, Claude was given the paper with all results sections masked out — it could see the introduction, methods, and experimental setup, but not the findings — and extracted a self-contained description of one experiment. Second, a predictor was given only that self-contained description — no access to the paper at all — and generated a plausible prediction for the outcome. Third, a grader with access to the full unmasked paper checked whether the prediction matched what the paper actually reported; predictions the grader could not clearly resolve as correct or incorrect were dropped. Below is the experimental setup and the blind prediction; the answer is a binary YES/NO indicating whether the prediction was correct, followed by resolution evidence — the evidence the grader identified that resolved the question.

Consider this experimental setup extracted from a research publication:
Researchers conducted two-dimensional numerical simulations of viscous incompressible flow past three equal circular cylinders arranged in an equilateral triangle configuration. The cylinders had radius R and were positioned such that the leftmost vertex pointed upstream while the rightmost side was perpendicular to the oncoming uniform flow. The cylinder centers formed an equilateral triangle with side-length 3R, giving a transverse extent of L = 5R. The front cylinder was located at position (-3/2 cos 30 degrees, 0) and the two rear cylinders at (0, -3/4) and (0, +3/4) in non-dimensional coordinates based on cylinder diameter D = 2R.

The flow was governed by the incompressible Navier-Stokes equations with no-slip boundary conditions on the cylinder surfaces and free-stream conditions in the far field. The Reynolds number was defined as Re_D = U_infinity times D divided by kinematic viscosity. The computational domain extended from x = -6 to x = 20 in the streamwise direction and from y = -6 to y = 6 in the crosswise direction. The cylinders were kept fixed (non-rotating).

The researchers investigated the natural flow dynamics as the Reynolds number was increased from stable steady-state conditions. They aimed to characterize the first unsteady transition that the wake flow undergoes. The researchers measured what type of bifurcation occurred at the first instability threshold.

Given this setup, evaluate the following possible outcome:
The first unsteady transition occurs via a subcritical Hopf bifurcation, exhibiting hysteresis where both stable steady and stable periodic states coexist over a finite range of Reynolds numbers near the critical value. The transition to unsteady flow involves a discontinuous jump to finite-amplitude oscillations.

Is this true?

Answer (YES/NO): NO